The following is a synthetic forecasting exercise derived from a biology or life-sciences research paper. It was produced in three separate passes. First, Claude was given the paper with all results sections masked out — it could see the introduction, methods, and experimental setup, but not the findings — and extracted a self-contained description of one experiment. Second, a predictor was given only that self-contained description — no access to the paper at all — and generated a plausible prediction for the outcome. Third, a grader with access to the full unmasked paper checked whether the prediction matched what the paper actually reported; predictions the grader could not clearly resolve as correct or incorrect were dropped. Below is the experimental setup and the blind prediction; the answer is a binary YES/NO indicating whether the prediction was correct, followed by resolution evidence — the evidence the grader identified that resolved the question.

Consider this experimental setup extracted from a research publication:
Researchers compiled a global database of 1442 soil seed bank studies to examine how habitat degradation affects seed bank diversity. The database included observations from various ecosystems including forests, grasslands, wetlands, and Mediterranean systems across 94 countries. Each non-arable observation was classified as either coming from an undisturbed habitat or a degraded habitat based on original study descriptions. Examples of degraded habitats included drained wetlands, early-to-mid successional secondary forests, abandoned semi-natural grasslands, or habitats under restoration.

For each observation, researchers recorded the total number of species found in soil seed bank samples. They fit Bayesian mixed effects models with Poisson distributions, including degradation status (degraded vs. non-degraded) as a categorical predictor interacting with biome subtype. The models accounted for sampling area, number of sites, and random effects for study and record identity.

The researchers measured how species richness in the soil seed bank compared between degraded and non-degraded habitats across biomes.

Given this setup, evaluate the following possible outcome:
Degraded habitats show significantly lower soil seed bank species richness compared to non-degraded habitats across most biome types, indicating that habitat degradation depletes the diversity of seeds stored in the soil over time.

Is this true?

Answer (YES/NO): NO